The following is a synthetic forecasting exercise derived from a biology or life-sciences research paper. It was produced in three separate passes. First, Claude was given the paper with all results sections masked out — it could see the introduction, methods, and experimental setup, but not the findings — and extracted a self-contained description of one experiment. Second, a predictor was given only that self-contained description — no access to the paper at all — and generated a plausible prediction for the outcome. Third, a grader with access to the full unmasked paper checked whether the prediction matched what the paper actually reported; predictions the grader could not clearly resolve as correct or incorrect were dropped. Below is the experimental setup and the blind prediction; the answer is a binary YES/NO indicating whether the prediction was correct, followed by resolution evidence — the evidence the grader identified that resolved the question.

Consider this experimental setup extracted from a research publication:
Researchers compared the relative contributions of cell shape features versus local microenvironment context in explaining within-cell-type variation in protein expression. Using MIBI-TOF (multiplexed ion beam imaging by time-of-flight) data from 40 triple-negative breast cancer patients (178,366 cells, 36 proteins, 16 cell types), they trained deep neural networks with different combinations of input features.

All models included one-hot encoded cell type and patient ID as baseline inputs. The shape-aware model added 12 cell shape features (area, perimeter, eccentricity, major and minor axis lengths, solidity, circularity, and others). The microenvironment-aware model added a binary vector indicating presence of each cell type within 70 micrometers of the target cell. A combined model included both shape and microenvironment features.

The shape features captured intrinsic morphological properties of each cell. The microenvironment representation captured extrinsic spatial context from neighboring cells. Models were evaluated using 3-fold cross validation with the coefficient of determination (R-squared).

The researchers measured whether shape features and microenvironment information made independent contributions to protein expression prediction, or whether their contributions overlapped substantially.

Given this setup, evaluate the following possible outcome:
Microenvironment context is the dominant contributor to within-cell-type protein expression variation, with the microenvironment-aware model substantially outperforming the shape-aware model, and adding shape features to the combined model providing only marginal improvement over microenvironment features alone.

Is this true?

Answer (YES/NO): NO